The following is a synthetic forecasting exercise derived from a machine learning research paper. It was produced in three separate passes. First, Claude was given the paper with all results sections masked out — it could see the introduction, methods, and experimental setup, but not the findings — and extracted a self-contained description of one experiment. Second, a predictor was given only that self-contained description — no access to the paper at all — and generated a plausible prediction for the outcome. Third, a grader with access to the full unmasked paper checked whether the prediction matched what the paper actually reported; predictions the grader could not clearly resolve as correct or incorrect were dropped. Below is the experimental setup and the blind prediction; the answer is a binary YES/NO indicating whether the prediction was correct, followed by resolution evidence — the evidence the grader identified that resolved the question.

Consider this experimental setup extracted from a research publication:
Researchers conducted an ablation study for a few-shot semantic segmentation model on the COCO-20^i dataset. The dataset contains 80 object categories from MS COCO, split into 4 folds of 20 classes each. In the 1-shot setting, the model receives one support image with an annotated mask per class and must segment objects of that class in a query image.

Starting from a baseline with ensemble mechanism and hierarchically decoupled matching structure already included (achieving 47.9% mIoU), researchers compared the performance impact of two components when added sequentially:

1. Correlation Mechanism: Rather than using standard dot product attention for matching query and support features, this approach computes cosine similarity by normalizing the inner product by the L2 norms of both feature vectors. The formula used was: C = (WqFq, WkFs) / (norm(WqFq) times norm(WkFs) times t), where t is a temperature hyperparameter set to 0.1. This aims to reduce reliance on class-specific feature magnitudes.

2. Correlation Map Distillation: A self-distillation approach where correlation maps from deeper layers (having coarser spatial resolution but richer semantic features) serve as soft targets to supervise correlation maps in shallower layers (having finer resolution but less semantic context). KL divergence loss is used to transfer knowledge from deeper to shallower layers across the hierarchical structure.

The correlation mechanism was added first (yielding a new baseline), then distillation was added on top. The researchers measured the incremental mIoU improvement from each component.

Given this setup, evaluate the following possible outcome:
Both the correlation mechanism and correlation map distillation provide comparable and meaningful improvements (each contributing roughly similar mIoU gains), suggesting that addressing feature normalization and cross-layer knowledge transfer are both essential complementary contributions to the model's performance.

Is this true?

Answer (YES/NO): NO